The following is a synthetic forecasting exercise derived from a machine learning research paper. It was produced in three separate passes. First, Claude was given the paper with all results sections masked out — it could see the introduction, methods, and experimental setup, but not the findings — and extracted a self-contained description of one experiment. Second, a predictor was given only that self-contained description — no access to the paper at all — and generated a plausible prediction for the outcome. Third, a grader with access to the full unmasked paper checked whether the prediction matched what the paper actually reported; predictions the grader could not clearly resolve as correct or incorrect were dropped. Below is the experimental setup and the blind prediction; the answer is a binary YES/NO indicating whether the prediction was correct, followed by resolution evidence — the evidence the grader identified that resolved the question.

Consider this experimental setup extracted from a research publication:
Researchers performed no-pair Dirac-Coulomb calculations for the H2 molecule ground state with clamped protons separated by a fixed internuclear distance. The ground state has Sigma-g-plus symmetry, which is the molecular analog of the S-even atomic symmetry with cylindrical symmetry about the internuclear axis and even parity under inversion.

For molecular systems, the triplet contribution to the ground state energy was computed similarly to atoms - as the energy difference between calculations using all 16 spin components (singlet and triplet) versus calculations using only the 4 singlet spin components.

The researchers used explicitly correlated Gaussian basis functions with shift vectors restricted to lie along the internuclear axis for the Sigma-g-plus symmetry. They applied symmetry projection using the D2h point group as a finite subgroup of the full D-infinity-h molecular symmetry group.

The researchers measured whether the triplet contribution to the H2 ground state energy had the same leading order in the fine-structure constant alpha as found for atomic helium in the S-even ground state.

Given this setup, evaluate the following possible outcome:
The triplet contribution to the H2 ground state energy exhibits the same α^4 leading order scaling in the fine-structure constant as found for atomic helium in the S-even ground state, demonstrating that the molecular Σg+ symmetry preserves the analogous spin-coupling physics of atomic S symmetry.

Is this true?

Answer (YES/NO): YES